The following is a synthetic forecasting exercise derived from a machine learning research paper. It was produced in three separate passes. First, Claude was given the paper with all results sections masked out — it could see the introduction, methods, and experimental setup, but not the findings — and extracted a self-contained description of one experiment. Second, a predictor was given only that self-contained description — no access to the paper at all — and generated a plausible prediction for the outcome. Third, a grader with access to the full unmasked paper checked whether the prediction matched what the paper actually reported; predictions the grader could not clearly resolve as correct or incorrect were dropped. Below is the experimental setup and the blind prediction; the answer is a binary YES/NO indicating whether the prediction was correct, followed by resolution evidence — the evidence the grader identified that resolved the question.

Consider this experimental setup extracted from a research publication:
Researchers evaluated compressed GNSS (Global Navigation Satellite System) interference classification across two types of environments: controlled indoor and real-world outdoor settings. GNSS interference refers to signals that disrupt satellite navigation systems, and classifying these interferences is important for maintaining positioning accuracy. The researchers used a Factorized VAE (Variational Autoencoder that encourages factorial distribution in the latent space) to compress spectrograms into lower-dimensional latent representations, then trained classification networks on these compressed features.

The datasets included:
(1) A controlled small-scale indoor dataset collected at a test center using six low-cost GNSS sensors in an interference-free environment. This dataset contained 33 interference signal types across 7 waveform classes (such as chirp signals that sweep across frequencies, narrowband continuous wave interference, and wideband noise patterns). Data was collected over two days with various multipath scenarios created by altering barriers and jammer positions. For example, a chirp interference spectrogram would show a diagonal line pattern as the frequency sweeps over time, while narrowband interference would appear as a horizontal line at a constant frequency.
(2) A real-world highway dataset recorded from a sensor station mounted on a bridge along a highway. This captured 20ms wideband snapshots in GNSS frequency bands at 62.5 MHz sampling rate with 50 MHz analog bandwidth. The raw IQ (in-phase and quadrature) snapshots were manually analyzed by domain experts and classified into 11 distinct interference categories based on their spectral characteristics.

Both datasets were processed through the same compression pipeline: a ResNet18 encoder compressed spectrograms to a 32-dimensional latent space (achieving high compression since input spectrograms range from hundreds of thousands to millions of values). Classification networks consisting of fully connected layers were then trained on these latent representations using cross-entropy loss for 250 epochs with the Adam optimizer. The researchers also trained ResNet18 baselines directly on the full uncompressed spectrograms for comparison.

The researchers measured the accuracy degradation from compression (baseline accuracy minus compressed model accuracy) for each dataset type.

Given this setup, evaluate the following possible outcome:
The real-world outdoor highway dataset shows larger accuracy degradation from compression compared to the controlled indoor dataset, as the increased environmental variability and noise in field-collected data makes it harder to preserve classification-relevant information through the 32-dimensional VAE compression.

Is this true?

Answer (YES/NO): NO